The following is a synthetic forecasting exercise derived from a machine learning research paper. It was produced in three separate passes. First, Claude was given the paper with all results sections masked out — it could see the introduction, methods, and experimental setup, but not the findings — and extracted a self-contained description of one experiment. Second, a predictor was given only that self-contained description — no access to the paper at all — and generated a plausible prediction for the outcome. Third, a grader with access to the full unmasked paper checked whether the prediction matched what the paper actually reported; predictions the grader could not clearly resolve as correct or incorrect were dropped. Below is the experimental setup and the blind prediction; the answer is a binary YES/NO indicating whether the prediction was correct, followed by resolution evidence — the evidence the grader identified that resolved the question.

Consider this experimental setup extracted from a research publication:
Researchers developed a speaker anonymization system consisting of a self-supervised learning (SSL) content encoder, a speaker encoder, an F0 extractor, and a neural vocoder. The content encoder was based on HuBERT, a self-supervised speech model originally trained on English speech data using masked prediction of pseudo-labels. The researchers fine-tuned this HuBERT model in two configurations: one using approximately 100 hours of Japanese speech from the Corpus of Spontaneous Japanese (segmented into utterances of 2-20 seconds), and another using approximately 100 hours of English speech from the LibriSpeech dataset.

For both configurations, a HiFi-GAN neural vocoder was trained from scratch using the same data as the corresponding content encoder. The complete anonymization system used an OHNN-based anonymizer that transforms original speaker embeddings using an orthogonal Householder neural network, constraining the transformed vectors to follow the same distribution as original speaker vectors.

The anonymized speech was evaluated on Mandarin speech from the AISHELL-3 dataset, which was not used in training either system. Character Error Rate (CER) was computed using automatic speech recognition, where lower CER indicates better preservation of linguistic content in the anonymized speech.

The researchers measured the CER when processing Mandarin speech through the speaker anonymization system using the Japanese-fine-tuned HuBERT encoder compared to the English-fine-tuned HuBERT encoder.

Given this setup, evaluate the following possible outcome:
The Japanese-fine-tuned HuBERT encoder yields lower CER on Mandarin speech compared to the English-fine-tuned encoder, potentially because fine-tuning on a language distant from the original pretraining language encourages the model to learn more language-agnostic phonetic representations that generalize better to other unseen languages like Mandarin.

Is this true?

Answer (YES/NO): YES